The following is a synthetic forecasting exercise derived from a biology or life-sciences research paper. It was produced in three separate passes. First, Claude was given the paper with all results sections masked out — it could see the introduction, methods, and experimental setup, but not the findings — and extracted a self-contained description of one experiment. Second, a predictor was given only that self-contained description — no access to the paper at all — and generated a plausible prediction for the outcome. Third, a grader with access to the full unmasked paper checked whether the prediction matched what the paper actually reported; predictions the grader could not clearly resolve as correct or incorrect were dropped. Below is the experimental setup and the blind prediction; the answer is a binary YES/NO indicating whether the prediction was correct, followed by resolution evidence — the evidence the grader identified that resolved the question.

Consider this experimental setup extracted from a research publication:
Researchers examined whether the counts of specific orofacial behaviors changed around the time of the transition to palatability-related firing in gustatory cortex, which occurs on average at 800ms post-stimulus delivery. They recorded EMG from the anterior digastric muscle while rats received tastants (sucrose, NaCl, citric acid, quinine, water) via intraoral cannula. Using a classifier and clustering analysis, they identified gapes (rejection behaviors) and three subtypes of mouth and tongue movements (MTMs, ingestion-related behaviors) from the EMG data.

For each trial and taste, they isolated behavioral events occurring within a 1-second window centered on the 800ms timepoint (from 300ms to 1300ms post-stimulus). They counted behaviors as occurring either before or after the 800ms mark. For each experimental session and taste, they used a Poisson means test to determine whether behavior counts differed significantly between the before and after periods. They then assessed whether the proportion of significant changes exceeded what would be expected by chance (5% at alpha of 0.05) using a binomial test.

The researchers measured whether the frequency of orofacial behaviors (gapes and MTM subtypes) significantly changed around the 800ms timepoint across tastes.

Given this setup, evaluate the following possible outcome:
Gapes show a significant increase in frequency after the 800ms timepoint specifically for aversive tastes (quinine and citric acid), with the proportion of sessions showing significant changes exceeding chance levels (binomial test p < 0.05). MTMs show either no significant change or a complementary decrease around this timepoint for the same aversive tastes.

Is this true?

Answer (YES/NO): NO